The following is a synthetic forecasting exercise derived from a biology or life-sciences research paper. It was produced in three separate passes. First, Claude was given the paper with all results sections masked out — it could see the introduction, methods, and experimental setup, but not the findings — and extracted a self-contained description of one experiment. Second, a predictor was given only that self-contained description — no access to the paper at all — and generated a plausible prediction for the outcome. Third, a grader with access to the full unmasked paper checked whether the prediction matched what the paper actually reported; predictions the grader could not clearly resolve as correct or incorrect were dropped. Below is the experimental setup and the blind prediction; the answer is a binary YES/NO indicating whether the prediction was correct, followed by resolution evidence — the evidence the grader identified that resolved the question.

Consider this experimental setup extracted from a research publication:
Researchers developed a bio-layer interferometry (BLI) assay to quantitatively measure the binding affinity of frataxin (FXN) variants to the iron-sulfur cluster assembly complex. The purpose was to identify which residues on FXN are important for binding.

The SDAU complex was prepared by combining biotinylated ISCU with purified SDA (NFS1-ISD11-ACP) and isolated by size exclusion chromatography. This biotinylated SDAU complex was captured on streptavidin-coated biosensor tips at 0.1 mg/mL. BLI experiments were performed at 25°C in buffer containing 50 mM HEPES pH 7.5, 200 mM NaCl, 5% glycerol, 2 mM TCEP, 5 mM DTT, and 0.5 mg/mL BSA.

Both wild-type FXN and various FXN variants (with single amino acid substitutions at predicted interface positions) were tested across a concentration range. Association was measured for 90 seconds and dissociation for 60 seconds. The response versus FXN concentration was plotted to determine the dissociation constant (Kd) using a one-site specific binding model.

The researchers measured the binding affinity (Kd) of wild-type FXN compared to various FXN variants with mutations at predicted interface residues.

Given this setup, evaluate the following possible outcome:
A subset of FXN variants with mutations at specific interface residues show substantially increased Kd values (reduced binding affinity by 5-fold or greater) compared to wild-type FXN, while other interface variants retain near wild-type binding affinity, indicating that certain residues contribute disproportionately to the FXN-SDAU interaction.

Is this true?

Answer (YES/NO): YES